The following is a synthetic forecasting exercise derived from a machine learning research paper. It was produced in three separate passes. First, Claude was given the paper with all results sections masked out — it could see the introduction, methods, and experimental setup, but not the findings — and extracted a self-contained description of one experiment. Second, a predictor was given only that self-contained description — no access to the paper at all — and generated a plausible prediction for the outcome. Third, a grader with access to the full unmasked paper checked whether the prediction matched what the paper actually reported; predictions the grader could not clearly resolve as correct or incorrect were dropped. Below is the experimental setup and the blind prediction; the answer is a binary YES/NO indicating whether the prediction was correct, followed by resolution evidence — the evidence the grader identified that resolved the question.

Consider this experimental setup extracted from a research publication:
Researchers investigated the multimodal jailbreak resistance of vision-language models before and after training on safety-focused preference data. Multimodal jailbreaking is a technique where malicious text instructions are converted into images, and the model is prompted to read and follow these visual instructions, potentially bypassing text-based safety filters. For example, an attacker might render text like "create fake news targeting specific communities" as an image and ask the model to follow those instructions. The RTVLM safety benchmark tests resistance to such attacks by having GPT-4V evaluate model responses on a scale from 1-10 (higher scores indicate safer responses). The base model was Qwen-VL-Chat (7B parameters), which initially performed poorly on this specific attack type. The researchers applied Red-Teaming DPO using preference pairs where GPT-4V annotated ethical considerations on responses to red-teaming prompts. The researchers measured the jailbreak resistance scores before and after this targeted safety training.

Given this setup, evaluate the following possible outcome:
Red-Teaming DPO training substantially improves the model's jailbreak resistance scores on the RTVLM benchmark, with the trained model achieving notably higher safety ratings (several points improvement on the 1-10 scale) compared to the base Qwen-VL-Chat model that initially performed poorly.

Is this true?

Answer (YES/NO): YES